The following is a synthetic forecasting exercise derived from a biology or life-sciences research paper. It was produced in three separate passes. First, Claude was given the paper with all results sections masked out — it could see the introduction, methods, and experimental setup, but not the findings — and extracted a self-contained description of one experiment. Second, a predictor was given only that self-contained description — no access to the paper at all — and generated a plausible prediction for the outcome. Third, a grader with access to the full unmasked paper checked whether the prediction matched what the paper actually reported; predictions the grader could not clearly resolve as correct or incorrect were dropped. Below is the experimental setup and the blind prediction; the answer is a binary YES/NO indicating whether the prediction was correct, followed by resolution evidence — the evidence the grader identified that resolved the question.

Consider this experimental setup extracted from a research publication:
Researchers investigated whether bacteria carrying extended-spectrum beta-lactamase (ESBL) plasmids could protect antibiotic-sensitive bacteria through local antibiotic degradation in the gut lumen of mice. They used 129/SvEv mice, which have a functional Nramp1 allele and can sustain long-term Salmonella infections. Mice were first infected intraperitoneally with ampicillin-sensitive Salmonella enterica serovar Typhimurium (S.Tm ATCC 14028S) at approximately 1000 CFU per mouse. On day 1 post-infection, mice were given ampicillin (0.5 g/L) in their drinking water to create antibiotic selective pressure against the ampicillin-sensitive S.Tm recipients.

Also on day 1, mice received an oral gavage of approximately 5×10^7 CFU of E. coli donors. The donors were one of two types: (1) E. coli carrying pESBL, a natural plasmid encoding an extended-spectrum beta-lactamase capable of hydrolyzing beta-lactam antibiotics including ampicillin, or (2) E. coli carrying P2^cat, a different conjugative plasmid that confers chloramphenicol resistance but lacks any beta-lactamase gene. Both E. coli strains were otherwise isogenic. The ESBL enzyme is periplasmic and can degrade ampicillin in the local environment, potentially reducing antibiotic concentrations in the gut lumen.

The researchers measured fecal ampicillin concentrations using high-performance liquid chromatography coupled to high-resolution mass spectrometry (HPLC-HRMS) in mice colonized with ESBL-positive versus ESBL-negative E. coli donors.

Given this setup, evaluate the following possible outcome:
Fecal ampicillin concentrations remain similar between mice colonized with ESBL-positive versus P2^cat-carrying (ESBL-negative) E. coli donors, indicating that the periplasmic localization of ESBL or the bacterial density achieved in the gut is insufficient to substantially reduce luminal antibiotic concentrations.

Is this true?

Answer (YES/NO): NO